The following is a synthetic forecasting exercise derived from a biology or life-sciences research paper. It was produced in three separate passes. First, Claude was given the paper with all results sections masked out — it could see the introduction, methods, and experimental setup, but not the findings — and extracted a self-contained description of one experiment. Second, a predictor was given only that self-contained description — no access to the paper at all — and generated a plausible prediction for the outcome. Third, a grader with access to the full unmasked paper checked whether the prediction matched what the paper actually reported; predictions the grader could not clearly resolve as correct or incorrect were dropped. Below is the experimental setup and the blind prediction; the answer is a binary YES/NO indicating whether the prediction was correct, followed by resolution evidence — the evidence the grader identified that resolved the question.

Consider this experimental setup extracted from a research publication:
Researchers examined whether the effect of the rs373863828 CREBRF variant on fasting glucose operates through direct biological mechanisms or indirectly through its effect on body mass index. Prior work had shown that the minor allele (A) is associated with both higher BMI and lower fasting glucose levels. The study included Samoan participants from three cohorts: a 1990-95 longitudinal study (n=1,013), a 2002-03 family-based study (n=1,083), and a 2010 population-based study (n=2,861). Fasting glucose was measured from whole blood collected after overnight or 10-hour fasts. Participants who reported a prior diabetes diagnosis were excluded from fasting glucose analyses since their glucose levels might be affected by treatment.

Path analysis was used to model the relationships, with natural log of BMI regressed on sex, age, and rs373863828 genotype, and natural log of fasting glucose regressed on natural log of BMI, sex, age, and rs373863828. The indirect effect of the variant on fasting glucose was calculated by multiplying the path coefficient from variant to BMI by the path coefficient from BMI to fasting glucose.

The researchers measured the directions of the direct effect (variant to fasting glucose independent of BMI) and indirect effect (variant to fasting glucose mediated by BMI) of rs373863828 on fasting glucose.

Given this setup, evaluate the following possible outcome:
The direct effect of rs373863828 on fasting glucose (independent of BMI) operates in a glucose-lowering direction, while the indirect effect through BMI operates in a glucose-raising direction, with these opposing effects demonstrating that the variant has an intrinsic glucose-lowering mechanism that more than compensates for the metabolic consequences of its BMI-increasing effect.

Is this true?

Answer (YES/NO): YES